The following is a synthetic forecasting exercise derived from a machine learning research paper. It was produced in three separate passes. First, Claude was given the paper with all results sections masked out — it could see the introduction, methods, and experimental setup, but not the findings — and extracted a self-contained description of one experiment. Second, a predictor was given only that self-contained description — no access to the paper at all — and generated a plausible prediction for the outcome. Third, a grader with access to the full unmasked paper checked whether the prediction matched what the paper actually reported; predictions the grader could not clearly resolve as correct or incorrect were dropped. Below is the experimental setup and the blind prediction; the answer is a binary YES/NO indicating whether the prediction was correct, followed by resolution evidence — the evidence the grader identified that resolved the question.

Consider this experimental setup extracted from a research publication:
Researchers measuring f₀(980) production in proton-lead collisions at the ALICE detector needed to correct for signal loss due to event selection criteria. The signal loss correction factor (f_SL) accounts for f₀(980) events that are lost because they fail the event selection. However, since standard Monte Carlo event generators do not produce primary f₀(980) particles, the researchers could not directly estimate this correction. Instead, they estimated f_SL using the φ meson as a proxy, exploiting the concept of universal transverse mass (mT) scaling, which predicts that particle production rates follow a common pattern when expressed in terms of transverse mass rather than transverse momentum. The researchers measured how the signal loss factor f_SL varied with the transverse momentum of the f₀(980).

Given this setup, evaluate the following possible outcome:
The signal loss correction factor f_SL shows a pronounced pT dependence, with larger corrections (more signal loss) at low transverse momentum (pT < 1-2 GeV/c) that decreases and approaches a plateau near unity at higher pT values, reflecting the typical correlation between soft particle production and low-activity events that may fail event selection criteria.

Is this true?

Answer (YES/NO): NO